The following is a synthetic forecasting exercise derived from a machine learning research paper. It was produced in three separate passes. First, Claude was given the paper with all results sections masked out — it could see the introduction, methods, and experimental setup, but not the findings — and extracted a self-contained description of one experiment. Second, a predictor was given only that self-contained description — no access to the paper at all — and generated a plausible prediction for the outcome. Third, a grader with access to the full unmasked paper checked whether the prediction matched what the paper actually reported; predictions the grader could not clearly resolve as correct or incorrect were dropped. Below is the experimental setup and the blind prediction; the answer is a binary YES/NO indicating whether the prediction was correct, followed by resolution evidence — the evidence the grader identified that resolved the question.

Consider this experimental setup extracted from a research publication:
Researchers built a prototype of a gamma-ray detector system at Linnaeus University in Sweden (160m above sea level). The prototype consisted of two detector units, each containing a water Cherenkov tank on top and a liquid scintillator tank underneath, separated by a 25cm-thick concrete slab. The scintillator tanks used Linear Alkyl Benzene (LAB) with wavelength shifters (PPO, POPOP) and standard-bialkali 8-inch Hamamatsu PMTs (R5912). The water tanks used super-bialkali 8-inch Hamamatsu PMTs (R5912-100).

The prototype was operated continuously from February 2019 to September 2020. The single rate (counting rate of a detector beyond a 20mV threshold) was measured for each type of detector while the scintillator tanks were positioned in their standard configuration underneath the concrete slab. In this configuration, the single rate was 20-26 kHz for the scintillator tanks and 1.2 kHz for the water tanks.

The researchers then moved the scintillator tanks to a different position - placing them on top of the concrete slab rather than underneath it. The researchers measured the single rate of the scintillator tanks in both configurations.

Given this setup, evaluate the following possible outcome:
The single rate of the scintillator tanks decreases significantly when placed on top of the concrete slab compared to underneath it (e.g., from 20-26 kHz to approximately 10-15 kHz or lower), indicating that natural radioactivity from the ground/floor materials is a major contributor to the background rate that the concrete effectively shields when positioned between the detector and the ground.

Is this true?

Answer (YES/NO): YES